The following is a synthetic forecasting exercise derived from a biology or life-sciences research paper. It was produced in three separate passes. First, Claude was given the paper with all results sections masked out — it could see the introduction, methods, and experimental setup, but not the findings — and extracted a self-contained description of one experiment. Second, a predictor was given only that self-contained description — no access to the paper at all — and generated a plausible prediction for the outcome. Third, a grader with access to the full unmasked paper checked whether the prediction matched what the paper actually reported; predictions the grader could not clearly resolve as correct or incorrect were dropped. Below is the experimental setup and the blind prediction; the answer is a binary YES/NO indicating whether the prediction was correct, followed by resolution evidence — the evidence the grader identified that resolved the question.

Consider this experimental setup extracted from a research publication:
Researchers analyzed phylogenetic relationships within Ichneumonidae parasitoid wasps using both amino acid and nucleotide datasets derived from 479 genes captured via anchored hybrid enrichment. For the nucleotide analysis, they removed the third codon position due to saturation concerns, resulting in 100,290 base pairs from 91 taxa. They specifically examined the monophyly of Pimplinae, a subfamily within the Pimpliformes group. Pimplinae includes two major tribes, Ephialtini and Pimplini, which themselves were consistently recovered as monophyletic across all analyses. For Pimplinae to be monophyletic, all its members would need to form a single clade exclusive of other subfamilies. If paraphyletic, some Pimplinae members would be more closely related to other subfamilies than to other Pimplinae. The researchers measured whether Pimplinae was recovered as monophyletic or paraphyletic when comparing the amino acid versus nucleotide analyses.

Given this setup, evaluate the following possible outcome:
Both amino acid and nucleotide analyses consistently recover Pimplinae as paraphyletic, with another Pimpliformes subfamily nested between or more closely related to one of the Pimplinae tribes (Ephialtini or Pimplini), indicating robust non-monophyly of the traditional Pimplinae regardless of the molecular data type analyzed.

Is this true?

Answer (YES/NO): NO